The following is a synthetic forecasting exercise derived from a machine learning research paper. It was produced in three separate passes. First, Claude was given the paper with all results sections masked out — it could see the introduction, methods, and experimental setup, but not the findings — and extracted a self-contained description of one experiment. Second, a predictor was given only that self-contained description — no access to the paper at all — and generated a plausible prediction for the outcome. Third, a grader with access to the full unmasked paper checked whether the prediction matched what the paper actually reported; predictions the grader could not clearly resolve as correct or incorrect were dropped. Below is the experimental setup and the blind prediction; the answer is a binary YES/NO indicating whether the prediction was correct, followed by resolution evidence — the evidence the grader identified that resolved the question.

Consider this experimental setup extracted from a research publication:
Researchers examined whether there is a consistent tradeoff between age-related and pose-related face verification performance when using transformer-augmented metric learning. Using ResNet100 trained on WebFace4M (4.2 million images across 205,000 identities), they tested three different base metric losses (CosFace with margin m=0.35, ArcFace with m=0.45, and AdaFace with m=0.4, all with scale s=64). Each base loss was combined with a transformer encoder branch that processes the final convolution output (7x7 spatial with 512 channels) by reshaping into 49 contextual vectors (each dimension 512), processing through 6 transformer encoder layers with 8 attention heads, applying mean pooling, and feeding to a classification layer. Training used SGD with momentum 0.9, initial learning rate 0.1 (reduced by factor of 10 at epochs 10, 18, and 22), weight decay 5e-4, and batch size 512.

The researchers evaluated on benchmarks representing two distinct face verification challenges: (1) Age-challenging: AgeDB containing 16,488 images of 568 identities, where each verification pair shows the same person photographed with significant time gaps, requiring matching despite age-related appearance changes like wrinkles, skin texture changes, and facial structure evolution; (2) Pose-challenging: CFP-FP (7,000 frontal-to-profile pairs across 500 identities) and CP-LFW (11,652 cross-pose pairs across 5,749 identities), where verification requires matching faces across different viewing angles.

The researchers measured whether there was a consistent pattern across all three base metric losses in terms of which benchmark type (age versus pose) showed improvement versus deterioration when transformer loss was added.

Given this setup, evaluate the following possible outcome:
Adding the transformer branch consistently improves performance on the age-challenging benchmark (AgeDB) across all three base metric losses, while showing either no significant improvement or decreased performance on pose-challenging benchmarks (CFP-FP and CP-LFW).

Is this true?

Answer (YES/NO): YES